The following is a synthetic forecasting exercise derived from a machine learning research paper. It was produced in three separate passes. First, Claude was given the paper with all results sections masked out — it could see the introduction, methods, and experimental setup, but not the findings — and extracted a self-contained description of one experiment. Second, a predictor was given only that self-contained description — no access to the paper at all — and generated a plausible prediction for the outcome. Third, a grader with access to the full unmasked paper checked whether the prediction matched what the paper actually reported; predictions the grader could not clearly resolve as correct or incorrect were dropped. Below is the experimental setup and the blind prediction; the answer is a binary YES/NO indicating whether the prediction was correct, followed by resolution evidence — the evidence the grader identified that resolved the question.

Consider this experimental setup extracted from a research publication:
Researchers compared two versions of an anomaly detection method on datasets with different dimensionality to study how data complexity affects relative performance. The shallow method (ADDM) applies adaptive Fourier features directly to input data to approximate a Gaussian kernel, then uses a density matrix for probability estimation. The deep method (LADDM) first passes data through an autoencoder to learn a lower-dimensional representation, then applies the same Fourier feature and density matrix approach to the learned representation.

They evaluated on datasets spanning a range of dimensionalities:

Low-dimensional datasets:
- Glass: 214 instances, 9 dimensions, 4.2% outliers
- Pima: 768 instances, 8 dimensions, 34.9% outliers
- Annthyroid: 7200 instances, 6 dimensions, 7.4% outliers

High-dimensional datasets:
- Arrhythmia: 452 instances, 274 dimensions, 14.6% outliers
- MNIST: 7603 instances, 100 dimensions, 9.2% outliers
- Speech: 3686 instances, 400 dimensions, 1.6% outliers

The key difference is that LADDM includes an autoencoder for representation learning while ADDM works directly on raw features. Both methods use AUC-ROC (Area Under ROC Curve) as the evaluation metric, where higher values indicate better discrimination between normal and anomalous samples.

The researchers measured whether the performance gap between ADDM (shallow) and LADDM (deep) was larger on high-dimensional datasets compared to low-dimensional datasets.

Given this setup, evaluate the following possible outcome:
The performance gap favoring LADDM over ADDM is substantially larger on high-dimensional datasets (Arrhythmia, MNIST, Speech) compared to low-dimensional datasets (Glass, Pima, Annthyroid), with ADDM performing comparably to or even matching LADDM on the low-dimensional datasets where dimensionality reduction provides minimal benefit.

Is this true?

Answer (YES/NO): NO